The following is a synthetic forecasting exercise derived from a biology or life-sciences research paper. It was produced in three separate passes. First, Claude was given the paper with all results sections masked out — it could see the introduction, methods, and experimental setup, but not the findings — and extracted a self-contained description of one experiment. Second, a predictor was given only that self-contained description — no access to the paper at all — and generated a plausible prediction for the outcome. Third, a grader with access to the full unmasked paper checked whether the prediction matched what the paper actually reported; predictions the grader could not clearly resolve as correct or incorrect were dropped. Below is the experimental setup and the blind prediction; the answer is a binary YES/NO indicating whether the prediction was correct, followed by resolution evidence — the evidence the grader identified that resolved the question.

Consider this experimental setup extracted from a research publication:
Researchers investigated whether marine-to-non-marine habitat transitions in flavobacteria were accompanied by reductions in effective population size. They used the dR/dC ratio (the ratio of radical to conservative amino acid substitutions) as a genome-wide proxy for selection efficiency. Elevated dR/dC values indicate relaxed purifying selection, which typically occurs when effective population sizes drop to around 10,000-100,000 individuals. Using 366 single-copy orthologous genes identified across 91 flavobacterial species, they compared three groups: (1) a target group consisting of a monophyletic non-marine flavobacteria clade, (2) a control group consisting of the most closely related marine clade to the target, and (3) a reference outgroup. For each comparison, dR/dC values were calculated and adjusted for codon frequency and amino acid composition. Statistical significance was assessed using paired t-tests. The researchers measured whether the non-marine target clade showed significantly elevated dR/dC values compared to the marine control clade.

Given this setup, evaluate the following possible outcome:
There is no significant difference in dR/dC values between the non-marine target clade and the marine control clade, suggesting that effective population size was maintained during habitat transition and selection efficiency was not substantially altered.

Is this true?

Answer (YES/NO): NO